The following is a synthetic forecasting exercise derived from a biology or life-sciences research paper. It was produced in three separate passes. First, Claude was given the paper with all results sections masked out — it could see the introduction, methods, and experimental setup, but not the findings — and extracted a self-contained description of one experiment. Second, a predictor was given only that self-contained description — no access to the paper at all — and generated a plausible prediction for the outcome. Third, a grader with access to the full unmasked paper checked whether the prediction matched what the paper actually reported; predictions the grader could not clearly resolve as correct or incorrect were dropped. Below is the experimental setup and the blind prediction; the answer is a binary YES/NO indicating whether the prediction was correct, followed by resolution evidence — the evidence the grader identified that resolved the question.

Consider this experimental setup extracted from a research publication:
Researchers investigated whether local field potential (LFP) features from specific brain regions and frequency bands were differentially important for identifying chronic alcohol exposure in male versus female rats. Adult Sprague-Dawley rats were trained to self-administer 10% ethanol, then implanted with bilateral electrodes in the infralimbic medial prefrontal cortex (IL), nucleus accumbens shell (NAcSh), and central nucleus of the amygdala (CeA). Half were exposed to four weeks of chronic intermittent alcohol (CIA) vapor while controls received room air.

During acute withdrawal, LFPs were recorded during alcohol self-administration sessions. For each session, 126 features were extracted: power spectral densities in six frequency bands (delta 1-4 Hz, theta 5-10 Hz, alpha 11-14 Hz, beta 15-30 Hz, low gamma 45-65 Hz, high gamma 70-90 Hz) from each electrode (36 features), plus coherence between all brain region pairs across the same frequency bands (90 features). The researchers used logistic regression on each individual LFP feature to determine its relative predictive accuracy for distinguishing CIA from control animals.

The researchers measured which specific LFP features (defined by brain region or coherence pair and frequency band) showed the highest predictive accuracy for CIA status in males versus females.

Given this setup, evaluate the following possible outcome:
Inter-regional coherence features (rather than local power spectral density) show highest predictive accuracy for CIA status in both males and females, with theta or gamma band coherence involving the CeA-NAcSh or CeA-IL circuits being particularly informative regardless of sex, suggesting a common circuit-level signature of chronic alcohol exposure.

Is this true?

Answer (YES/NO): NO